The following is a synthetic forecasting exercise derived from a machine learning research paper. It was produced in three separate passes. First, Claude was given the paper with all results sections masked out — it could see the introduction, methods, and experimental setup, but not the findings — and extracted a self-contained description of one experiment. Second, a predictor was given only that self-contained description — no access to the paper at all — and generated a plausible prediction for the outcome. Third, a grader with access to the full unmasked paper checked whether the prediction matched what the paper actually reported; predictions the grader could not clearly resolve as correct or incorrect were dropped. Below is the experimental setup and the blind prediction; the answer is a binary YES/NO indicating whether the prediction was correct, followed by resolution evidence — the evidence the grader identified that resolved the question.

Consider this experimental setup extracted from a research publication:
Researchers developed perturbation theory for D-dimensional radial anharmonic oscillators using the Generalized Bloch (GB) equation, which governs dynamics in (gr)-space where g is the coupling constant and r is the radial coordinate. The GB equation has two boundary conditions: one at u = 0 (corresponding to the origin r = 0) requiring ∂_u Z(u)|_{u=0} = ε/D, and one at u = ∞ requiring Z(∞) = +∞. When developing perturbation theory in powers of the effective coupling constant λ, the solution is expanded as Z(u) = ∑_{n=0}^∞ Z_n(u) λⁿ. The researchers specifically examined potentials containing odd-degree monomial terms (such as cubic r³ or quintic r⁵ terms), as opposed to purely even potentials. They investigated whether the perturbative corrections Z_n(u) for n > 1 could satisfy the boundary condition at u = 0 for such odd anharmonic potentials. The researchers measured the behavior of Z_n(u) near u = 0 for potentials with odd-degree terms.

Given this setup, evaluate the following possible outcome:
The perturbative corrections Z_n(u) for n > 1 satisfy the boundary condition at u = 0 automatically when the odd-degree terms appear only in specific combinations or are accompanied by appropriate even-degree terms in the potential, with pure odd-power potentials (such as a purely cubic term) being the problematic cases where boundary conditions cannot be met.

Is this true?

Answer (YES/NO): NO